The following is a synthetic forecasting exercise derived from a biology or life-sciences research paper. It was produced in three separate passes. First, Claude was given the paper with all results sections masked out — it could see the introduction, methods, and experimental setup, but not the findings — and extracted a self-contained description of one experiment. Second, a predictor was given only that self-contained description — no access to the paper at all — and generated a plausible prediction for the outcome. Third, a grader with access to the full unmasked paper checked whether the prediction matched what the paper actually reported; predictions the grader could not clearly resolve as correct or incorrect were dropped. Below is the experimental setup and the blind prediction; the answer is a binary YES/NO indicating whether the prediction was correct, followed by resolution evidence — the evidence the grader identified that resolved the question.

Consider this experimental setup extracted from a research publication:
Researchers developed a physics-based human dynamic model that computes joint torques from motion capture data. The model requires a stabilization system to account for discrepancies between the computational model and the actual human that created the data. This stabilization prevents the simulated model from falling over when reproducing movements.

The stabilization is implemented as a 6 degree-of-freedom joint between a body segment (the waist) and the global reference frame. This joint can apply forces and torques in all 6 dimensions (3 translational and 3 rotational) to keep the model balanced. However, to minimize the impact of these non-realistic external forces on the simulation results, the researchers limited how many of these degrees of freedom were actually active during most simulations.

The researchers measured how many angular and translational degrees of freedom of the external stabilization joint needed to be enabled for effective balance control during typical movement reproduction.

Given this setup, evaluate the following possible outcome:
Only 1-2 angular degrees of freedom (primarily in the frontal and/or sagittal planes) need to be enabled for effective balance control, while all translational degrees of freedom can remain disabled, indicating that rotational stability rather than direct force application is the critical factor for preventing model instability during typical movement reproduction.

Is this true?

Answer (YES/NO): YES